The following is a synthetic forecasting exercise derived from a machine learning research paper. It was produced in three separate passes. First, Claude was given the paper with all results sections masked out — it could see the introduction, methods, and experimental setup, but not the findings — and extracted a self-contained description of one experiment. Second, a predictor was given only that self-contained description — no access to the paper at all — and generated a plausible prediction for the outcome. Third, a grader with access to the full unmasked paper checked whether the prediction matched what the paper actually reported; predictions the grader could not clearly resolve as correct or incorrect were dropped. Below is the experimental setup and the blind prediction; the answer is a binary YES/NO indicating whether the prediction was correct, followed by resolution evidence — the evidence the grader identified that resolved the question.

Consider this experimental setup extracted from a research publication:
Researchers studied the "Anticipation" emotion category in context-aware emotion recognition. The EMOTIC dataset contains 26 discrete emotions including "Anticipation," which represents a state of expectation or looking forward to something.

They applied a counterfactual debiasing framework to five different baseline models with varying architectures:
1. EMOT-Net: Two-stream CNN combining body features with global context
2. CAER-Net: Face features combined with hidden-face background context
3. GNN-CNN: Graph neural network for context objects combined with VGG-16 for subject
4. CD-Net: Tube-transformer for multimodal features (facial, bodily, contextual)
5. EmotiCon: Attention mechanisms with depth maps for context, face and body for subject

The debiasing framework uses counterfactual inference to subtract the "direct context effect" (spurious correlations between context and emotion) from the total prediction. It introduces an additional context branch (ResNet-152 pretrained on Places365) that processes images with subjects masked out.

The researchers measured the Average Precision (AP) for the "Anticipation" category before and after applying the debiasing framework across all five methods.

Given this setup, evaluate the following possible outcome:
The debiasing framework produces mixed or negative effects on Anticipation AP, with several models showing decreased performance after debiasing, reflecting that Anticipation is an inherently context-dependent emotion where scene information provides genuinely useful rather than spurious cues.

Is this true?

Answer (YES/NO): NO